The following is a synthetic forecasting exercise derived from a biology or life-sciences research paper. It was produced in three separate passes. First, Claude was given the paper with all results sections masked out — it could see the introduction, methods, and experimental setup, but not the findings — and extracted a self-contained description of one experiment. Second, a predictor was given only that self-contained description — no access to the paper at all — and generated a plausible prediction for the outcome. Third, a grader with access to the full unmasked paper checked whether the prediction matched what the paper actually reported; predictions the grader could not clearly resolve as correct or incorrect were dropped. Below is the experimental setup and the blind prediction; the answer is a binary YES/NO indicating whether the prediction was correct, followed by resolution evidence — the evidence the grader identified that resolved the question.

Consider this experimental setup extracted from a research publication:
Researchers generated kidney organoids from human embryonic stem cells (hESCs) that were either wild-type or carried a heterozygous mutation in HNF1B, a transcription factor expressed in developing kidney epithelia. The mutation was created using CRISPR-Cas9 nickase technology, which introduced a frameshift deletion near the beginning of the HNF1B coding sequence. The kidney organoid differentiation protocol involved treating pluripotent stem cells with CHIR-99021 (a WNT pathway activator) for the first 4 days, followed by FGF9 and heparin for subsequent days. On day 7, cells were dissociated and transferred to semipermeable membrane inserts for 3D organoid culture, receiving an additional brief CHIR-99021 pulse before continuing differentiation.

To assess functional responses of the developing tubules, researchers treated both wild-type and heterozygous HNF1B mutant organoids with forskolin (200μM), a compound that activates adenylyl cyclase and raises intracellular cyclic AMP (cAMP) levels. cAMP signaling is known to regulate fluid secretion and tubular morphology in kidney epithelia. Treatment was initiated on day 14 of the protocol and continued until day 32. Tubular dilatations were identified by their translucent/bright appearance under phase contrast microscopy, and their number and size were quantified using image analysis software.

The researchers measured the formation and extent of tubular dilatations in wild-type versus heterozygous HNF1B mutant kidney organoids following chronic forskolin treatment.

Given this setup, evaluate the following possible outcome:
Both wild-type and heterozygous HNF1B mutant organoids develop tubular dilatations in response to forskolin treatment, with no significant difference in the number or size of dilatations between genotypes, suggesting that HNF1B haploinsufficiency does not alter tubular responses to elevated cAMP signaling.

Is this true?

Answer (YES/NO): NO